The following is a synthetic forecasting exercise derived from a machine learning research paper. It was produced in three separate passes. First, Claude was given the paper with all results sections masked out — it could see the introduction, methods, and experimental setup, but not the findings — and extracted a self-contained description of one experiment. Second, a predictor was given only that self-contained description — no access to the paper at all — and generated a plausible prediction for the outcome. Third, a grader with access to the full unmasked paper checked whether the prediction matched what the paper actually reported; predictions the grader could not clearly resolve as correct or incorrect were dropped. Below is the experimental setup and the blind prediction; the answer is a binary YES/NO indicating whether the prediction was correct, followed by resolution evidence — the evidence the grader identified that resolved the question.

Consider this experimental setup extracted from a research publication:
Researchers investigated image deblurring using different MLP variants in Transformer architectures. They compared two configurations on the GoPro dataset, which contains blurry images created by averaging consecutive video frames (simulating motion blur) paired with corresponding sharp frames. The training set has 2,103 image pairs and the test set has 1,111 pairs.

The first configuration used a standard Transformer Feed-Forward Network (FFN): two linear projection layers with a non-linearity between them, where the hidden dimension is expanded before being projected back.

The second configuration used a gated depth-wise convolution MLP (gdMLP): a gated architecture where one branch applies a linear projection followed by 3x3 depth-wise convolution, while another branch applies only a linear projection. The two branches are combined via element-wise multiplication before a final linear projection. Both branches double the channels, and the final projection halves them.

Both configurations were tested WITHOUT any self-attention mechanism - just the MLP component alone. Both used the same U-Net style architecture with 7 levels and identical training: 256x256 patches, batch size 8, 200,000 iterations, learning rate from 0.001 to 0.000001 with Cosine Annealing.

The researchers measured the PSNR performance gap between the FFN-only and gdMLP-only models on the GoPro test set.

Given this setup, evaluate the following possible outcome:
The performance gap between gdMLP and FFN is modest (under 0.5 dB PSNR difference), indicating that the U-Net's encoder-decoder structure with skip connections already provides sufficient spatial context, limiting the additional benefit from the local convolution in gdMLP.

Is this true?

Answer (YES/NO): NO